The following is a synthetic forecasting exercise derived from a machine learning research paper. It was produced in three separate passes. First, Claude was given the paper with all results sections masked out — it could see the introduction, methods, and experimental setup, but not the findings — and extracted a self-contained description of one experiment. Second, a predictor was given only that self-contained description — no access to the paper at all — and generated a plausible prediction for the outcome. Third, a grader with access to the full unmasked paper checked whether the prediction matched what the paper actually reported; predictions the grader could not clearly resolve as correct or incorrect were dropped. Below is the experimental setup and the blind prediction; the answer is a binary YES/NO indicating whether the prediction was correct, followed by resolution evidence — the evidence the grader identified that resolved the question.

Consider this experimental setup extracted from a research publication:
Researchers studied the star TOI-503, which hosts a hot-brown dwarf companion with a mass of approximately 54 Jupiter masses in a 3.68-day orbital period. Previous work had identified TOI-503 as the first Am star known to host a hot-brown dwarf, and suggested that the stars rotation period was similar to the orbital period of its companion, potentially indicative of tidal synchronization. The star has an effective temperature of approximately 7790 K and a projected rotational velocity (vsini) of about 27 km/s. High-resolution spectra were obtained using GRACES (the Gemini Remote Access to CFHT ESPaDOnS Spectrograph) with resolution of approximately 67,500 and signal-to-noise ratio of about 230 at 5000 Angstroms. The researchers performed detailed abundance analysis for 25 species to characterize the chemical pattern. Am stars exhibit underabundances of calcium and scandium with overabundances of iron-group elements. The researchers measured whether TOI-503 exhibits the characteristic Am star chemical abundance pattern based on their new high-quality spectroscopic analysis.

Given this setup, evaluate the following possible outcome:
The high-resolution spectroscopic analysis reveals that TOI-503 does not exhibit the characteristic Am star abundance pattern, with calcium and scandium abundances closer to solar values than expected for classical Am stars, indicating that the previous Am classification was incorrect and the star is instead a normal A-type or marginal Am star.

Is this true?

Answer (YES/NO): NO